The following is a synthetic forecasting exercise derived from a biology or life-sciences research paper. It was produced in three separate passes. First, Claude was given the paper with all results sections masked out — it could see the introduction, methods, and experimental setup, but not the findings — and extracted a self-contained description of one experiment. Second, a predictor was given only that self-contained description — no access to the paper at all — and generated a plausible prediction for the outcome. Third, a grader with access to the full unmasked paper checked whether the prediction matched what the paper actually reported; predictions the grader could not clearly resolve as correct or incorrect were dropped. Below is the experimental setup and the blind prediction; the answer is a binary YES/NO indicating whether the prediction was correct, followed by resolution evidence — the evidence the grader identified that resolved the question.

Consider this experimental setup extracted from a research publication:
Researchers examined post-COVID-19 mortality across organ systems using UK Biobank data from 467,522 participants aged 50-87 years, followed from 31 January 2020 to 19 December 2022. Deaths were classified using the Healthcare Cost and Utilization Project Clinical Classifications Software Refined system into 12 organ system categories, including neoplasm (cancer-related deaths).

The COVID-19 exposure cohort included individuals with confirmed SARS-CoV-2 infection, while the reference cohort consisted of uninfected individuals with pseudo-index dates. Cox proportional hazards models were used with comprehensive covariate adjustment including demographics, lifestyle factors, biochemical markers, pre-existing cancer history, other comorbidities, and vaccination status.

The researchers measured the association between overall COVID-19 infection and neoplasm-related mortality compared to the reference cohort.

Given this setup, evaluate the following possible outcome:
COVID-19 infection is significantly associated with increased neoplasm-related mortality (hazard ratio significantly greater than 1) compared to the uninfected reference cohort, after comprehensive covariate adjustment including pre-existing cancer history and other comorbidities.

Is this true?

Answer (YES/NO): YES